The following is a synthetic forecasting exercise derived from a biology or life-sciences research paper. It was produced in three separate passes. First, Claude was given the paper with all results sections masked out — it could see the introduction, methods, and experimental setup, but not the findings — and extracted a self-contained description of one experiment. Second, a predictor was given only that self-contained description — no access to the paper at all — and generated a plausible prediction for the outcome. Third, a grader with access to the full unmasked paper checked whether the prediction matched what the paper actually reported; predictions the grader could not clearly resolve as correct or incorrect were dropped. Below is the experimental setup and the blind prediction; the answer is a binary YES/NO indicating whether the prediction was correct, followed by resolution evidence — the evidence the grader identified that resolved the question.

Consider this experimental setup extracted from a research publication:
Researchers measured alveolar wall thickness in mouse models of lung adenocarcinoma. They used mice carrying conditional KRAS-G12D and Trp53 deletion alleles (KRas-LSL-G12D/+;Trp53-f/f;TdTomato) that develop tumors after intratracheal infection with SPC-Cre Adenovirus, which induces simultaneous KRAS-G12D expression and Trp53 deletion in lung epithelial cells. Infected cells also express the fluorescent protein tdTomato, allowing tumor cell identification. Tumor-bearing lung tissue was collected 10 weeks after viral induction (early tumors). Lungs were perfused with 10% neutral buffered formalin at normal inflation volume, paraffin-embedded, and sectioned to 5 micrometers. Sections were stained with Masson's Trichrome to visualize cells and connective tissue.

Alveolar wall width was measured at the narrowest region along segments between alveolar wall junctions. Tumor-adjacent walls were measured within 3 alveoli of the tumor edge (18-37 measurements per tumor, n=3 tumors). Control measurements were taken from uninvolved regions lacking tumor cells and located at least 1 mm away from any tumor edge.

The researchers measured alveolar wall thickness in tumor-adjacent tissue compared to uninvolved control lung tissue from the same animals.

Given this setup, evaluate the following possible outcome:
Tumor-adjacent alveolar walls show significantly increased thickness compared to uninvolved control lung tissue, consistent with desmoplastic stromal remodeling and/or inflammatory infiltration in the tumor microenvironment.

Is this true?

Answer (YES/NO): YES